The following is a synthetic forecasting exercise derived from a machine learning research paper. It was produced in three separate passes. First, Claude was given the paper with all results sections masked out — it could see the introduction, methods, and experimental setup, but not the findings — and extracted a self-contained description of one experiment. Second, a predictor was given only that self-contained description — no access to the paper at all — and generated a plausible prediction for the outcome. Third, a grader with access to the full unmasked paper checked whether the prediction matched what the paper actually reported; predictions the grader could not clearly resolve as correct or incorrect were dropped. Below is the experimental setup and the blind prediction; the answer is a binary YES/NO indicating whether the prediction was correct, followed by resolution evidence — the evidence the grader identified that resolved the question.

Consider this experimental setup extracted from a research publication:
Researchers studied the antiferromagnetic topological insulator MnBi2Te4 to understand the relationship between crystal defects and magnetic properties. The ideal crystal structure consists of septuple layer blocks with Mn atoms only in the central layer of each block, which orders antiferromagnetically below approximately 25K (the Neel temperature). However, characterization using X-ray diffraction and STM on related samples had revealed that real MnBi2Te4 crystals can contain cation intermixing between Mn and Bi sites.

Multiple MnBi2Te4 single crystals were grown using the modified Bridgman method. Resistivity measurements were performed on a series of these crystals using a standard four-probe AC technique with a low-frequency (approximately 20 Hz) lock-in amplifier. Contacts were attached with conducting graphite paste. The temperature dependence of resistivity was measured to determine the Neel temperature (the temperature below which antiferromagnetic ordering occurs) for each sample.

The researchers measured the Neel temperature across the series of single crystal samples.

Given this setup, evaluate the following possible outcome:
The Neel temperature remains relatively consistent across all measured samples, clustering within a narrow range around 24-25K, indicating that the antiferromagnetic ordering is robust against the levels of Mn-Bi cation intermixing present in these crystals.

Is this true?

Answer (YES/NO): NO